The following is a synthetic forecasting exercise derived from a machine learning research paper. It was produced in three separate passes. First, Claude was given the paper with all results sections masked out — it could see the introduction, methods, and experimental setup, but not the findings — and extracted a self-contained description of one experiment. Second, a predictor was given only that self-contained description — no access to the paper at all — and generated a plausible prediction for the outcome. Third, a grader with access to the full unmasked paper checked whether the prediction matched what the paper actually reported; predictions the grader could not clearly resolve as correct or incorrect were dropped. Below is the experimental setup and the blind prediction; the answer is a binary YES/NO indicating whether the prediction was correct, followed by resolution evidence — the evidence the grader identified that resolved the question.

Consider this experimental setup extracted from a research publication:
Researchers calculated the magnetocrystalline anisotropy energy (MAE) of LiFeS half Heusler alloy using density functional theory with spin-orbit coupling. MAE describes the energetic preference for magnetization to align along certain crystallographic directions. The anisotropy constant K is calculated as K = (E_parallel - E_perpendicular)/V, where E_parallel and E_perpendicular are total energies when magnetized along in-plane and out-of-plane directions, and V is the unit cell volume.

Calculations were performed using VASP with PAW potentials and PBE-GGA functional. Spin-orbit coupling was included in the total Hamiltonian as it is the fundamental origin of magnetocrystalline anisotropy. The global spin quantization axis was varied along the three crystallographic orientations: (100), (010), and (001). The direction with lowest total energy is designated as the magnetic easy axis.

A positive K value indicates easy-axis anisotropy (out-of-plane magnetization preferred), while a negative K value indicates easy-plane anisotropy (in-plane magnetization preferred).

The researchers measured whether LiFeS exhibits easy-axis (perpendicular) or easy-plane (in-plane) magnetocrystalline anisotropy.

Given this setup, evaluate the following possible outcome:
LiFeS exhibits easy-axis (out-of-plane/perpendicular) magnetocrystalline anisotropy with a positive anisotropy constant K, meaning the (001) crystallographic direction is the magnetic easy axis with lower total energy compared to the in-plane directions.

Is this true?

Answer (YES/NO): YES